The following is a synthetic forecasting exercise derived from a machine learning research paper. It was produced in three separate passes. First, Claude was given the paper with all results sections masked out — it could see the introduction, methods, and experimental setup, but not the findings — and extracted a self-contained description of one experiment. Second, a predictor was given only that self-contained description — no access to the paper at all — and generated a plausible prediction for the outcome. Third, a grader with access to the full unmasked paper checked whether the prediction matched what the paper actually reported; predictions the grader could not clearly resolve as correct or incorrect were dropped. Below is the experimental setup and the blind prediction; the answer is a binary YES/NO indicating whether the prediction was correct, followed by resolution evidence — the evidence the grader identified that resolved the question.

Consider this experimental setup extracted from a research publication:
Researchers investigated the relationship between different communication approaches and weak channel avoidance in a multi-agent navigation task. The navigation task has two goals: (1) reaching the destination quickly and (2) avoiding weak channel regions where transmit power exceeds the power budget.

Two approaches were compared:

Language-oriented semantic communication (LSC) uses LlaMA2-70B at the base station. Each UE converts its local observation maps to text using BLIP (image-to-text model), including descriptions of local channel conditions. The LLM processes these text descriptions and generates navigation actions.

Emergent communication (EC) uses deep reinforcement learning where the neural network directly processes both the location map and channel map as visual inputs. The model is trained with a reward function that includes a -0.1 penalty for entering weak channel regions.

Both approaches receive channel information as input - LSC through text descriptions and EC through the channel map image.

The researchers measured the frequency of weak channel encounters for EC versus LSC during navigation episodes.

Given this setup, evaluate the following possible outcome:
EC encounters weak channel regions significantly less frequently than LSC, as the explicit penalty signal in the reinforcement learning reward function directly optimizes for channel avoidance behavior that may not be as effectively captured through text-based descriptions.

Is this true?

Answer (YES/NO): NO